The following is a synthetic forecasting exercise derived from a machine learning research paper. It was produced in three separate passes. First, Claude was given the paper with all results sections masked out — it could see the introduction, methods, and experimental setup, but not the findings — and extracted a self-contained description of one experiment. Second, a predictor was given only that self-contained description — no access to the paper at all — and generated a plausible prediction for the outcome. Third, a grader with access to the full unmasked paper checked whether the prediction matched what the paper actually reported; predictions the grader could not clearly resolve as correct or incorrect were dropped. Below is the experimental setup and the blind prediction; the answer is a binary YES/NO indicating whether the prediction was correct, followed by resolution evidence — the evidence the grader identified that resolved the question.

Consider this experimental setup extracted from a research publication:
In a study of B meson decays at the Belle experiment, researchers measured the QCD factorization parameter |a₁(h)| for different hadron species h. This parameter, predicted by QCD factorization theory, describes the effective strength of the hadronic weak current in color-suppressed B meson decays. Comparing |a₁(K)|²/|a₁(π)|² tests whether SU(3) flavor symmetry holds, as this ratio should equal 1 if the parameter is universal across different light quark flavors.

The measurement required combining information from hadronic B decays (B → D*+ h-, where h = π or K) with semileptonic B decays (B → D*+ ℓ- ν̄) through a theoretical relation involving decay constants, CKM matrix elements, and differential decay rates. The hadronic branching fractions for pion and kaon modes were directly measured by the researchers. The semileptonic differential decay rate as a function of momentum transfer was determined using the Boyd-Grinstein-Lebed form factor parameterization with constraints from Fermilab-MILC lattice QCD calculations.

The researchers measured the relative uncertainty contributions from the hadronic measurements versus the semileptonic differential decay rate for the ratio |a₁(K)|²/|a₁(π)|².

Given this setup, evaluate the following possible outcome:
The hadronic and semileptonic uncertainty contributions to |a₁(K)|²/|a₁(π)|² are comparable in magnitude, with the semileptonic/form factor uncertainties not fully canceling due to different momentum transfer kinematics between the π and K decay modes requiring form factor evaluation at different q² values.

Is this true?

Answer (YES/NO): NO